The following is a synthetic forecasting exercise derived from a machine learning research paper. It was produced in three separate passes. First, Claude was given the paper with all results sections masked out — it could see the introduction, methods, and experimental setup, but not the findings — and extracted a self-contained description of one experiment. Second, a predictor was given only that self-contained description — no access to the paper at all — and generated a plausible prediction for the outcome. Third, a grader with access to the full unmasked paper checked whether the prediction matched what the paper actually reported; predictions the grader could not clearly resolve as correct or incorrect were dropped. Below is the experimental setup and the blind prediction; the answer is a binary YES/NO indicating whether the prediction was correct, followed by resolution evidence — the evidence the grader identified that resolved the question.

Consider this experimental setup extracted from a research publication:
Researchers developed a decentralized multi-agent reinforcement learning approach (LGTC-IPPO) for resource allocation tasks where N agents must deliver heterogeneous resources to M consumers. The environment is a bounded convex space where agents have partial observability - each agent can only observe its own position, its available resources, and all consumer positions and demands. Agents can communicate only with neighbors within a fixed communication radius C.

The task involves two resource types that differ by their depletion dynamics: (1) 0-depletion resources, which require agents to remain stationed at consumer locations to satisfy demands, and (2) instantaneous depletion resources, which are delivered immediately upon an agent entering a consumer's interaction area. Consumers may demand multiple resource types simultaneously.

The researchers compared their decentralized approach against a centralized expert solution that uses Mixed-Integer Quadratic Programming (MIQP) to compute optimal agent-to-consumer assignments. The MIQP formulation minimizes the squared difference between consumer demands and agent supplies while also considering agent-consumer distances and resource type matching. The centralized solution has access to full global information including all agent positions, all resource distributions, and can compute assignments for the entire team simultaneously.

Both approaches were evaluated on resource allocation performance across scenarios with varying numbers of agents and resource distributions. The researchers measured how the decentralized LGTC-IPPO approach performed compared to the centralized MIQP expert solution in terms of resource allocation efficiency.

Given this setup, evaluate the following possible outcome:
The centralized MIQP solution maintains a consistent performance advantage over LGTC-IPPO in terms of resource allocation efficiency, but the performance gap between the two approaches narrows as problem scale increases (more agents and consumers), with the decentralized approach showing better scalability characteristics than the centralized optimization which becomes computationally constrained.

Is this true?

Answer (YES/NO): NO